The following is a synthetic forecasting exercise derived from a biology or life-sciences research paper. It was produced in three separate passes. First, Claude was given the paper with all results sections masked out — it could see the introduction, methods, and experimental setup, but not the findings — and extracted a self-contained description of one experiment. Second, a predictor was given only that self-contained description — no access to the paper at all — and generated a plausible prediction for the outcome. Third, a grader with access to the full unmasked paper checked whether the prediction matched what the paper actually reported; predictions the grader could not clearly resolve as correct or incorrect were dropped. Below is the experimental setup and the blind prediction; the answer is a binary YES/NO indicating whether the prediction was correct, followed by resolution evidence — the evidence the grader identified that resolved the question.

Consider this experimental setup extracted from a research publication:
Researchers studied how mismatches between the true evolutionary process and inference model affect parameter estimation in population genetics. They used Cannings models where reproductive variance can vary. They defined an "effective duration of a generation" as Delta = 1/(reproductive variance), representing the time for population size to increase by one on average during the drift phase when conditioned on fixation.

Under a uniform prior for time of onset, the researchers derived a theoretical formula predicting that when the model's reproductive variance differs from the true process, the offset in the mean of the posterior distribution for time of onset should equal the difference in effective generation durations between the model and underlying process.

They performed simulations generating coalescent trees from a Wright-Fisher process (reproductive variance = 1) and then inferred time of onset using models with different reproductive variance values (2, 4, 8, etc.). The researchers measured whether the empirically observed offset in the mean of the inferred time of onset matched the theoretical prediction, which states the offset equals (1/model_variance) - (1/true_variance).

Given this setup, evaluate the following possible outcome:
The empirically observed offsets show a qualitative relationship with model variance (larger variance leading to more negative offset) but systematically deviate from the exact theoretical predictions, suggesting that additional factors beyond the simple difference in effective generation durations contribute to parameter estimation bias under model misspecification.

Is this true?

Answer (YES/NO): NO